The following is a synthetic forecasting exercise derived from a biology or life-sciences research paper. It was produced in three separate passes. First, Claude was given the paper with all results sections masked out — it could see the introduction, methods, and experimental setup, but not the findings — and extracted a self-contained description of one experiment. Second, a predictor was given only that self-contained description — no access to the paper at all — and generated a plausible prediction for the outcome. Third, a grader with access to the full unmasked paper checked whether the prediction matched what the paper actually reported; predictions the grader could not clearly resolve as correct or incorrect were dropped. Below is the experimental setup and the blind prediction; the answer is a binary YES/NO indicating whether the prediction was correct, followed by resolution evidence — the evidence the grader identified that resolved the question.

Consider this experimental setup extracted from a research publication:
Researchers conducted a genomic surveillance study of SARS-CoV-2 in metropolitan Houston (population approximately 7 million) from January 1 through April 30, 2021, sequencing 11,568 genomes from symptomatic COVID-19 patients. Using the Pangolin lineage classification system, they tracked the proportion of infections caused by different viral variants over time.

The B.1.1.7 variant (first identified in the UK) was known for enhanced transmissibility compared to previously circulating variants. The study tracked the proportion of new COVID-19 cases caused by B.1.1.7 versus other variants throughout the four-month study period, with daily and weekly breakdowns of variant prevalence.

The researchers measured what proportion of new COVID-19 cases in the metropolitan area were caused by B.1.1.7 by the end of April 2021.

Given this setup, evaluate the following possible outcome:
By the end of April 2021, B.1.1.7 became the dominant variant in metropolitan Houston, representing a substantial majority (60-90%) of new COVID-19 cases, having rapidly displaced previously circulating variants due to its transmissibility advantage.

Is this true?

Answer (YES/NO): YES